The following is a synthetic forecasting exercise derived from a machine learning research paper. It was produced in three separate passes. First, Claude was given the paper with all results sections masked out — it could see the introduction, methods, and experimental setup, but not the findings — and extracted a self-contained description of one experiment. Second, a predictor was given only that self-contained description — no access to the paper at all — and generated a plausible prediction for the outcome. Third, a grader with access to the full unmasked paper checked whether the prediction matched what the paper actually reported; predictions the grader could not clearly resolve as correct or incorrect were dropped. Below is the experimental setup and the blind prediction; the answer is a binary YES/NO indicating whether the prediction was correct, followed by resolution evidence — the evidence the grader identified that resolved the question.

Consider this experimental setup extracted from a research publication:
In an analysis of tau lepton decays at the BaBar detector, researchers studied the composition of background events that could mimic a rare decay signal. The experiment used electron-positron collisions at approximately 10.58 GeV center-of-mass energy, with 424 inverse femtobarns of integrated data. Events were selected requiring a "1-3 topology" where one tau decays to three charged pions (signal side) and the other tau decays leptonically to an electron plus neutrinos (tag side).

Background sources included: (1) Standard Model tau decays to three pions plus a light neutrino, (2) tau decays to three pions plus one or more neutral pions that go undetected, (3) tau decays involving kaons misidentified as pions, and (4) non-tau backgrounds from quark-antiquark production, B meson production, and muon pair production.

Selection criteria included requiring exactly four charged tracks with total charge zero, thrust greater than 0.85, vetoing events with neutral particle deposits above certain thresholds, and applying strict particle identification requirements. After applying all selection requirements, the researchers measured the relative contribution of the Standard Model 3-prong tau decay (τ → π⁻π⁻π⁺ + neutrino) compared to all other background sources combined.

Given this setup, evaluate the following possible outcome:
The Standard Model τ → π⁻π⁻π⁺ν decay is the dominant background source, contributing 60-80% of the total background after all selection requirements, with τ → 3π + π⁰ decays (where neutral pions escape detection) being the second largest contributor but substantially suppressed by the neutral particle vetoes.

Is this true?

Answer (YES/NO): YES